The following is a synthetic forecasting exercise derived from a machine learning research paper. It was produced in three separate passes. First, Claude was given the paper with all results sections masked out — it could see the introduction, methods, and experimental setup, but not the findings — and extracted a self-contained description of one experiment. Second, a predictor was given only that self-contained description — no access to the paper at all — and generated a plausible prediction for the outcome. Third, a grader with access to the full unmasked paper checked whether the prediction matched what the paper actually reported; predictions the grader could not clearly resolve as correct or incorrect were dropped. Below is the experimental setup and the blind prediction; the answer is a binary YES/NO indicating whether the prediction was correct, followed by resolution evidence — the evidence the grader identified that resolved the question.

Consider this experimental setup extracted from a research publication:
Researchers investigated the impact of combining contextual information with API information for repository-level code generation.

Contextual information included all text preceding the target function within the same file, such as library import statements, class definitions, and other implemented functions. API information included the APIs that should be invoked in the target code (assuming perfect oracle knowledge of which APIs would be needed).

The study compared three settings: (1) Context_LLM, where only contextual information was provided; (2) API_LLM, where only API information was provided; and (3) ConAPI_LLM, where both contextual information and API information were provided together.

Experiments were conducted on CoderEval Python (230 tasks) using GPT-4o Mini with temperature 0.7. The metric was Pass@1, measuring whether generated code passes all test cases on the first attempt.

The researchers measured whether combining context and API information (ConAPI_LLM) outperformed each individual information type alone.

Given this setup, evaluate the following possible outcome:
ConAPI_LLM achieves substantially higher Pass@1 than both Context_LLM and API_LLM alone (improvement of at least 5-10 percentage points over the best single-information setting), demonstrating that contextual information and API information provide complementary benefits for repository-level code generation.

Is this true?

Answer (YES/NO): YES